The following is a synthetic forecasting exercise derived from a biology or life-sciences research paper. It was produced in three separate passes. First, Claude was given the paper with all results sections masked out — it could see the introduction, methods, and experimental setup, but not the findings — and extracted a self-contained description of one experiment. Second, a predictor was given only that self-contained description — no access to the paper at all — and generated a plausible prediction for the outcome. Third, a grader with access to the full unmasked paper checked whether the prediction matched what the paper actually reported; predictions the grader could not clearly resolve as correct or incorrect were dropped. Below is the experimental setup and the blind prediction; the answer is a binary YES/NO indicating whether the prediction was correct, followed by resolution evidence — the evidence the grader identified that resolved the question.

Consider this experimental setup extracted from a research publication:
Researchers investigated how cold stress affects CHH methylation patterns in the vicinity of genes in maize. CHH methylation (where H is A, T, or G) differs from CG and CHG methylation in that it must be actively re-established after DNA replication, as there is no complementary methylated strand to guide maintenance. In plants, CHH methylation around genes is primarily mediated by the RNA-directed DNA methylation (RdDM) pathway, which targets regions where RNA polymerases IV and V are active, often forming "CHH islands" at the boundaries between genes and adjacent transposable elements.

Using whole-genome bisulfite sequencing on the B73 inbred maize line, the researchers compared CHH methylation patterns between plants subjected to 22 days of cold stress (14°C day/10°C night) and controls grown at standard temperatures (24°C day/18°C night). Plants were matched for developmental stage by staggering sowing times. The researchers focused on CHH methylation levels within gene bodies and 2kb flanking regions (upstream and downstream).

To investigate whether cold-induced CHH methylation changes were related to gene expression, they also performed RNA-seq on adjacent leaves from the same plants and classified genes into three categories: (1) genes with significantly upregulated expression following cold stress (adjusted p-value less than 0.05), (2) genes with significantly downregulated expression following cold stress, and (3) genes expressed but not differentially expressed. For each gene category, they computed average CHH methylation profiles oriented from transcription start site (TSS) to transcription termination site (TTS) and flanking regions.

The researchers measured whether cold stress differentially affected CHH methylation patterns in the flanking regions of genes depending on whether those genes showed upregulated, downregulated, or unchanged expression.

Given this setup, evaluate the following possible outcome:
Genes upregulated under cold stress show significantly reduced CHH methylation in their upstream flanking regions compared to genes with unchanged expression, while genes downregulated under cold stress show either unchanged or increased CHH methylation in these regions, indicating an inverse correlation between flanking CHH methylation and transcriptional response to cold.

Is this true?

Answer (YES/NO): NO